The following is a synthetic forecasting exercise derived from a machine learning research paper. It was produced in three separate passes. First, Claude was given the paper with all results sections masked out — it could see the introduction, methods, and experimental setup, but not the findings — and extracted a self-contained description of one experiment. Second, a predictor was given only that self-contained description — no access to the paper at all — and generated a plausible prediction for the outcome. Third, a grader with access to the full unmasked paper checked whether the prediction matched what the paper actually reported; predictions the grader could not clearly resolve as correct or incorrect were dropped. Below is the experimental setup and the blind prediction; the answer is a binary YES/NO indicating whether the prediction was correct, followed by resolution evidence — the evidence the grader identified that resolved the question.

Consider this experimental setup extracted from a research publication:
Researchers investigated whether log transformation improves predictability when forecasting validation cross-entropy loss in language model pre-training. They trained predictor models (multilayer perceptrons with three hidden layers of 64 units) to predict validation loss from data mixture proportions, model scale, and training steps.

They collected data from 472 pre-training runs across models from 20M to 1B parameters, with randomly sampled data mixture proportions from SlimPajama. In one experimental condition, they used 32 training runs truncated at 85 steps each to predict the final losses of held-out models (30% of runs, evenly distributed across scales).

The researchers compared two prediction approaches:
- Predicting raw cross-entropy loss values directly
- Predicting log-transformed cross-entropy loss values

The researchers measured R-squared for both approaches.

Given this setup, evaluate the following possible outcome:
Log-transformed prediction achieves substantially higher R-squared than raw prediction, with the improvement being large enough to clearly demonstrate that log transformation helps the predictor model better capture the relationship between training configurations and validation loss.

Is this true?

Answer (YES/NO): NO